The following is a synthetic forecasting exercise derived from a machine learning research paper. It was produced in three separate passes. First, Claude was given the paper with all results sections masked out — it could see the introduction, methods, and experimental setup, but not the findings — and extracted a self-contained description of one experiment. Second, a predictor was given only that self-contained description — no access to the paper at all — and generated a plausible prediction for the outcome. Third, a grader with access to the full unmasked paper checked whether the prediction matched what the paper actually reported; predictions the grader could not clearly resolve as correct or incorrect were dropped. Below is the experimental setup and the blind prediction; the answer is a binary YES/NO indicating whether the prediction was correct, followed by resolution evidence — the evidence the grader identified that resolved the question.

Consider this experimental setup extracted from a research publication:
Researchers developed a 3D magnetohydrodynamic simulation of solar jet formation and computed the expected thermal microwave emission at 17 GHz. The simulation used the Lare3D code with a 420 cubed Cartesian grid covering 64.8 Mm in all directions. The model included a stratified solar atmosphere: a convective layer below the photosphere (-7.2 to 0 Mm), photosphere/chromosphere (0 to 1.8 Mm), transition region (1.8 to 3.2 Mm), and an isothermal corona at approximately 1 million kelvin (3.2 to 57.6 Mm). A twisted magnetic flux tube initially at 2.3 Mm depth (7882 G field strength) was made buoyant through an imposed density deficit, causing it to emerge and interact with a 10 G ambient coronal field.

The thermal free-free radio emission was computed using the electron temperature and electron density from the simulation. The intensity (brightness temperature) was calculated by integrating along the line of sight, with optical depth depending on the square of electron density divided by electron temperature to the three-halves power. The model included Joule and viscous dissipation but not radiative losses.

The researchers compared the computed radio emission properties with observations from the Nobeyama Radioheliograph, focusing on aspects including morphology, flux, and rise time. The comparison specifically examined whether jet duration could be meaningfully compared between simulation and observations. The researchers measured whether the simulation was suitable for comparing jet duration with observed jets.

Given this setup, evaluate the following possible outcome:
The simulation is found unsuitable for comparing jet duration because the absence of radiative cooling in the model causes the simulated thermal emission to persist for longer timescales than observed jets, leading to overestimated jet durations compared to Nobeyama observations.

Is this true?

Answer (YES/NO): NO